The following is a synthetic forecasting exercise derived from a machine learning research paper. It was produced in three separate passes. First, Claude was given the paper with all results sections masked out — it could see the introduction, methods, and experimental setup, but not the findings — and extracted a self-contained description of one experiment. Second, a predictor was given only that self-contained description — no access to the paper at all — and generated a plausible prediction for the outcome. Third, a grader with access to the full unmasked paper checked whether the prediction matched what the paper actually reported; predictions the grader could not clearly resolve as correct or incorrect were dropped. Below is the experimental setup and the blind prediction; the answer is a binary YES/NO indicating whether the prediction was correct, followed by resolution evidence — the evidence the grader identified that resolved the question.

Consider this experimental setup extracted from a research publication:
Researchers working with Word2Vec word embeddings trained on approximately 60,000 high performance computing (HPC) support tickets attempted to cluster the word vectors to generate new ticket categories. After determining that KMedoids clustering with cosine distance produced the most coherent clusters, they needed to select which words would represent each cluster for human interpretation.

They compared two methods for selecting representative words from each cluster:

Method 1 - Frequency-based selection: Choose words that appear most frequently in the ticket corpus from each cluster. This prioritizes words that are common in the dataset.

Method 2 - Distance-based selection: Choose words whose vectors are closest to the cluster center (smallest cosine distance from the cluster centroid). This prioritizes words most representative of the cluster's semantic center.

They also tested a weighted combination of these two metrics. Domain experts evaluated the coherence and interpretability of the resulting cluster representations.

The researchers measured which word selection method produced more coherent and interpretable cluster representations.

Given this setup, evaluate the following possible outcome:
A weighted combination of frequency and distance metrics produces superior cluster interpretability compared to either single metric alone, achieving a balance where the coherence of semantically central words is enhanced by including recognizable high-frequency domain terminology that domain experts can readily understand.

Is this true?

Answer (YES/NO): NO